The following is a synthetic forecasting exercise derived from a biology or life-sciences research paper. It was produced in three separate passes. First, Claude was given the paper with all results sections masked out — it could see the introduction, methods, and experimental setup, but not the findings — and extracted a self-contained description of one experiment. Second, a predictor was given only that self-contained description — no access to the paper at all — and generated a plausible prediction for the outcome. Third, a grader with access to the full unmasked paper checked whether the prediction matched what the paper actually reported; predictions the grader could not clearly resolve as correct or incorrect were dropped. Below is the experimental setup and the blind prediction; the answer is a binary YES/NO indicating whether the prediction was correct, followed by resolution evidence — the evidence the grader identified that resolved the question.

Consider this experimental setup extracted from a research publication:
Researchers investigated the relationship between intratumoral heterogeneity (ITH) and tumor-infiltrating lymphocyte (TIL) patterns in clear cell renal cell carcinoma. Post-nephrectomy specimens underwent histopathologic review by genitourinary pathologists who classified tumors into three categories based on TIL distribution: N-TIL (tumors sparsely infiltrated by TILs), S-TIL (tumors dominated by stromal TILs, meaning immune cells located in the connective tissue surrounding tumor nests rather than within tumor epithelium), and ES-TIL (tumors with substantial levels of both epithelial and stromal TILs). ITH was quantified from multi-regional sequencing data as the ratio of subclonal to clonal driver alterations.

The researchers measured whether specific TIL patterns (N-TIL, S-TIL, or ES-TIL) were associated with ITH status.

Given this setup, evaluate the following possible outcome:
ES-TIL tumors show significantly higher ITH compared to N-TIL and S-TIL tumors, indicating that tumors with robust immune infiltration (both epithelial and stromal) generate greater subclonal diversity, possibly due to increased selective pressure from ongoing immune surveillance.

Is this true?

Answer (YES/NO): NO